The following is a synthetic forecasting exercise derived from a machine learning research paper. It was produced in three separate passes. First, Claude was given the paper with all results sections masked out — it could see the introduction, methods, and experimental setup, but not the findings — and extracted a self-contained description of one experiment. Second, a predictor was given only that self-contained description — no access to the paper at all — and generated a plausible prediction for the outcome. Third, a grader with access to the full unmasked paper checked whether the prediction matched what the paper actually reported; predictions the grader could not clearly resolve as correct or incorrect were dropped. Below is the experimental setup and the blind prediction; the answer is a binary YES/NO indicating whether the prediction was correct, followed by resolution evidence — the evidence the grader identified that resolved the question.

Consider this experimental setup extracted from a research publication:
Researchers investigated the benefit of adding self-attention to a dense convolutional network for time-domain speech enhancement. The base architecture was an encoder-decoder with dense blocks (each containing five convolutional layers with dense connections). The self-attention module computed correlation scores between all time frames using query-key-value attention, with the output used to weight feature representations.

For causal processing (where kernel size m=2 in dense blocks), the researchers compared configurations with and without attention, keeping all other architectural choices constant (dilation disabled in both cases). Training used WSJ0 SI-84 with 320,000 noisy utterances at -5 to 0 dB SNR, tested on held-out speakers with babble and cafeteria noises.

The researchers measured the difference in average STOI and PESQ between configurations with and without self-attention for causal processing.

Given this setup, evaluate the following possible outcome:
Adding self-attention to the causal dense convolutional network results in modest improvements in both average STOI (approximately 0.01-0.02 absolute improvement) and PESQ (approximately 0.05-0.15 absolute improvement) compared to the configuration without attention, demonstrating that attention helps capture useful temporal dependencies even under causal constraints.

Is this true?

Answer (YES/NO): YES